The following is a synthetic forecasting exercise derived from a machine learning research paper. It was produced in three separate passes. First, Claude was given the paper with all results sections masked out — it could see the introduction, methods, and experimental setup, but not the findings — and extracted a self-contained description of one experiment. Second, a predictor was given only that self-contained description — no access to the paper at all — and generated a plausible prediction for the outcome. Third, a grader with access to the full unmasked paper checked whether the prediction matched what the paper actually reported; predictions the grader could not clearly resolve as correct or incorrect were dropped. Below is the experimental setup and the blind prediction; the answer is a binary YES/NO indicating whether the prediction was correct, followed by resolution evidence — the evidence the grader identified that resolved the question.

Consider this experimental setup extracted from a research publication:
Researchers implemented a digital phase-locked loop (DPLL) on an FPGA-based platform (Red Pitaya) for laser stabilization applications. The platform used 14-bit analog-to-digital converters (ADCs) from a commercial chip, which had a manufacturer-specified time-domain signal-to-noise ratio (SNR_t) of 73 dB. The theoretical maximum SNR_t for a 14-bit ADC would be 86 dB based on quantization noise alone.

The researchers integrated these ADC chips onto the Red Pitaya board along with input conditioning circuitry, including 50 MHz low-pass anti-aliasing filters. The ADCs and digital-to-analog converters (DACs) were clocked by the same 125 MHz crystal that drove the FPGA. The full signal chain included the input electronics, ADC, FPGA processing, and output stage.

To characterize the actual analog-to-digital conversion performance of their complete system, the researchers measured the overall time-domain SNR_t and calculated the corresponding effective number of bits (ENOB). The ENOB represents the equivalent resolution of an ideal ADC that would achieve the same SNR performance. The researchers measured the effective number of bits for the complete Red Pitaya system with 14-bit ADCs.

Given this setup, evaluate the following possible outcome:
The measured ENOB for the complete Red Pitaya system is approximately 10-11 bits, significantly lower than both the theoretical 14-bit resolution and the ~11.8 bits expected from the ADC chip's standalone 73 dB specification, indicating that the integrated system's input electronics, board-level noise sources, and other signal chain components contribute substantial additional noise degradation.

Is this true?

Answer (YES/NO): YES